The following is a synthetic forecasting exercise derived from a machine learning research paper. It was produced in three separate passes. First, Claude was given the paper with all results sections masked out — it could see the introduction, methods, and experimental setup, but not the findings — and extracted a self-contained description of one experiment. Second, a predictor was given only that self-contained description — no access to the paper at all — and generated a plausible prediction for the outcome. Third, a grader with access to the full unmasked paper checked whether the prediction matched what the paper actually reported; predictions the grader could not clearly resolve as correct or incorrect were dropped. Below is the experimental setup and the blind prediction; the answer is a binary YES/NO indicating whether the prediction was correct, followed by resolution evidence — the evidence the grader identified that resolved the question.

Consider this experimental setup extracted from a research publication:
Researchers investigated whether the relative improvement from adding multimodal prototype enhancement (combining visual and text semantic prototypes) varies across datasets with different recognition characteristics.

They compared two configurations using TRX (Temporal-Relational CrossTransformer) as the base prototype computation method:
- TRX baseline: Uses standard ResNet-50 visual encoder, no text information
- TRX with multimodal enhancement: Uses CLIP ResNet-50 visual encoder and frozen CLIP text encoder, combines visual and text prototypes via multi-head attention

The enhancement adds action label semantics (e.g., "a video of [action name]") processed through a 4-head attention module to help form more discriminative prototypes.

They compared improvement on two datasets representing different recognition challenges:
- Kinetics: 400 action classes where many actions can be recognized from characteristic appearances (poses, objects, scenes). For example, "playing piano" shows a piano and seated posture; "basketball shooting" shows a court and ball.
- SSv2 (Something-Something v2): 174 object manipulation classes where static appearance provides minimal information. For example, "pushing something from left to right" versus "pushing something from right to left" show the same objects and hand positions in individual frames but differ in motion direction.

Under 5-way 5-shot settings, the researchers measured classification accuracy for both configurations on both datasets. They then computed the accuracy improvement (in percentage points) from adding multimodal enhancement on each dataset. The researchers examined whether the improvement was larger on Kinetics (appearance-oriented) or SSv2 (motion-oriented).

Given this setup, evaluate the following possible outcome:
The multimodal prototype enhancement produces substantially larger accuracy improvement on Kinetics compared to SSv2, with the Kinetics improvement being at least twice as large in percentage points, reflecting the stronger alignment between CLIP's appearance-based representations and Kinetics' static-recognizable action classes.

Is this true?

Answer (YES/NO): NO